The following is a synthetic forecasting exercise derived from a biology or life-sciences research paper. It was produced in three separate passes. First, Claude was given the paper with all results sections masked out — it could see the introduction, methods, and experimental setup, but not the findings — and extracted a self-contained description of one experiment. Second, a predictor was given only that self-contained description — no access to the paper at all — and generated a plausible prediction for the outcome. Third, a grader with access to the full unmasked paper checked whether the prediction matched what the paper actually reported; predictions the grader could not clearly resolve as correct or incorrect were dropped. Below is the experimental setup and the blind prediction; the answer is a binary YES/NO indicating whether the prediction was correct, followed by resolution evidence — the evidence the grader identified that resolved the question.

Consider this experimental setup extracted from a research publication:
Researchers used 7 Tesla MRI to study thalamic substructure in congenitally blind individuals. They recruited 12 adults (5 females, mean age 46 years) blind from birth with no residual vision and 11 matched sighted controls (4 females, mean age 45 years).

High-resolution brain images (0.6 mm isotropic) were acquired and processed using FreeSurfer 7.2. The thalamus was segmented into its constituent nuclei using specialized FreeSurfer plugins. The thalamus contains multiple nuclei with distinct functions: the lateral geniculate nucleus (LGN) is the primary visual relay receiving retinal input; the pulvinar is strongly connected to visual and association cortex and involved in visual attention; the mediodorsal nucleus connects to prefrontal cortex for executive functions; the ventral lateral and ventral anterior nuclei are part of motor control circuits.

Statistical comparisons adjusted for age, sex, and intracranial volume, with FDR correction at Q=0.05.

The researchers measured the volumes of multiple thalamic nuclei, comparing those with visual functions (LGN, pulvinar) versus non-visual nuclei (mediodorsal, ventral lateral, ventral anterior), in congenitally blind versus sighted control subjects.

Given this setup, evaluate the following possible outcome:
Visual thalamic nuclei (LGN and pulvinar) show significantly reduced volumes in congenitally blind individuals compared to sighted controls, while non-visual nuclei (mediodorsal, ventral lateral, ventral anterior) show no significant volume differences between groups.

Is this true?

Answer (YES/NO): NO